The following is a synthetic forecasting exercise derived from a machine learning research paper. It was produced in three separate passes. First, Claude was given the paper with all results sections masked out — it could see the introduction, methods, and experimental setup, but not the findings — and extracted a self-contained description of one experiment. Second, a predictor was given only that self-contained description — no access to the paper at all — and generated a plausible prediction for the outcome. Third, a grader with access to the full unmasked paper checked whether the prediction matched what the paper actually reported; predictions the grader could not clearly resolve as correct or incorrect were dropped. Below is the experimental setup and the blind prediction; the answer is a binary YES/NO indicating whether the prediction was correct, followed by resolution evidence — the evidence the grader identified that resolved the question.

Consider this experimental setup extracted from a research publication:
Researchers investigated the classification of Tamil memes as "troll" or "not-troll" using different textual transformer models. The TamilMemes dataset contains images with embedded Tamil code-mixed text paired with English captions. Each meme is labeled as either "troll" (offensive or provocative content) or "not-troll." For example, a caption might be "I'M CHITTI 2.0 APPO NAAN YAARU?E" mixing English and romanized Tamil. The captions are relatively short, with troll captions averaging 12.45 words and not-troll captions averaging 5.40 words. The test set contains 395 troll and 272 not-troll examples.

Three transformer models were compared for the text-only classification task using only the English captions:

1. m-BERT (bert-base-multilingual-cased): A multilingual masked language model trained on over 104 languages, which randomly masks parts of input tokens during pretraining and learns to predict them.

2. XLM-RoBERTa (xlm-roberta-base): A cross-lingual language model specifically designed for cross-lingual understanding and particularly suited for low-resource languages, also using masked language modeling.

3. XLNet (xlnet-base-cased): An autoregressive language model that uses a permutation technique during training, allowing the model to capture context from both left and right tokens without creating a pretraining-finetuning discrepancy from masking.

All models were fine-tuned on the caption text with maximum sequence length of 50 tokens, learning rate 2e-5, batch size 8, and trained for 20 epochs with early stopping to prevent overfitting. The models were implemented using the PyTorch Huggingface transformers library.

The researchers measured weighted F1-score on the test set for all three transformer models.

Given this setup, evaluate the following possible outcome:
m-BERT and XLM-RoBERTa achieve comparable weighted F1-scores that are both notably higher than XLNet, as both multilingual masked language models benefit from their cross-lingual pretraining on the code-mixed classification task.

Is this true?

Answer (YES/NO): NO